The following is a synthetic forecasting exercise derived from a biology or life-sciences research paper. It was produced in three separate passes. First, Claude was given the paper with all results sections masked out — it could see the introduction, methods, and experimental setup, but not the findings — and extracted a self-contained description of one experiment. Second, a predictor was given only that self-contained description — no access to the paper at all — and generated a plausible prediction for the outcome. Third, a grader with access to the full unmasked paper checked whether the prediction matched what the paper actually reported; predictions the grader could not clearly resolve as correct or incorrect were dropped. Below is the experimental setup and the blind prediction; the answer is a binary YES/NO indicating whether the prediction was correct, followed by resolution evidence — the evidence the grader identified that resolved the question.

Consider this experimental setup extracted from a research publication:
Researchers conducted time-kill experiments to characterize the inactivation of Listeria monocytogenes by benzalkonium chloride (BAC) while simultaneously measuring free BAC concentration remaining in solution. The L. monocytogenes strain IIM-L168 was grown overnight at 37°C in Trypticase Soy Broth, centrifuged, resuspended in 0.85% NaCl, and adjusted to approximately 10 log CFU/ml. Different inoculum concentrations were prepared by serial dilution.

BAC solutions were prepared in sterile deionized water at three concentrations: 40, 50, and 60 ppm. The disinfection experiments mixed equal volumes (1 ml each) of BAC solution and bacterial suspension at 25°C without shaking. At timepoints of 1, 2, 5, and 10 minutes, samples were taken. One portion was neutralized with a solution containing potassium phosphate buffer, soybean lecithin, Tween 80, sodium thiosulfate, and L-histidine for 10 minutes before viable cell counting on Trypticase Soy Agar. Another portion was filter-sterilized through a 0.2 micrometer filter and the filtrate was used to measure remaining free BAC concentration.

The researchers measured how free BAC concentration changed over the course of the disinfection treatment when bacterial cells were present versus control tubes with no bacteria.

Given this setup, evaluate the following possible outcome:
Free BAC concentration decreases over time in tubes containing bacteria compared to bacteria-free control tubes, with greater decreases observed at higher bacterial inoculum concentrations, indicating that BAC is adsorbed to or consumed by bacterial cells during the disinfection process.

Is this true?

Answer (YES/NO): YES